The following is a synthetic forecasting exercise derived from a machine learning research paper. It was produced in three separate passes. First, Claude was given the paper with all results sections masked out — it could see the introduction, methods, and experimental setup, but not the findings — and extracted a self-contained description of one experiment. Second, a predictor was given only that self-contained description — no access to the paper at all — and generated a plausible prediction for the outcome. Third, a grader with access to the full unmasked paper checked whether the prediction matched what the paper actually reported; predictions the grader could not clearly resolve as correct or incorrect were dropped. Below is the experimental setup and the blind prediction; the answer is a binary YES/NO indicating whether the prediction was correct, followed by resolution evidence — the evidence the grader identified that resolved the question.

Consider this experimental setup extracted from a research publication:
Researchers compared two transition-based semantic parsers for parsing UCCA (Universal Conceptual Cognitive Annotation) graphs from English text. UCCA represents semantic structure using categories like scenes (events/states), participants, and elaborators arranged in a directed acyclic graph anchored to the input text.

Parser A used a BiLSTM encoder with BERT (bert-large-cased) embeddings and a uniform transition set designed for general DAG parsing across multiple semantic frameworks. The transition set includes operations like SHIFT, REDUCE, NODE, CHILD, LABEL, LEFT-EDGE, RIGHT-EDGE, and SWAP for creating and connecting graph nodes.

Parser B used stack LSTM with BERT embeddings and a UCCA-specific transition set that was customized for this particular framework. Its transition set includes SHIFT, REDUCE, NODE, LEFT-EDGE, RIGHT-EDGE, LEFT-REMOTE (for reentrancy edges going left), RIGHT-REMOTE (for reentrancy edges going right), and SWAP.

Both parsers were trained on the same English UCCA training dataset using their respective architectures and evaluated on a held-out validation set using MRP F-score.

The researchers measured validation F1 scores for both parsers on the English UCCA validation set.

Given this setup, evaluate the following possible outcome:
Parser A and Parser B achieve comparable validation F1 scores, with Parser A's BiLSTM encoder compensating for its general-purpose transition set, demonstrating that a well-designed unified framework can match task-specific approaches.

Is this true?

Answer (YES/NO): YES